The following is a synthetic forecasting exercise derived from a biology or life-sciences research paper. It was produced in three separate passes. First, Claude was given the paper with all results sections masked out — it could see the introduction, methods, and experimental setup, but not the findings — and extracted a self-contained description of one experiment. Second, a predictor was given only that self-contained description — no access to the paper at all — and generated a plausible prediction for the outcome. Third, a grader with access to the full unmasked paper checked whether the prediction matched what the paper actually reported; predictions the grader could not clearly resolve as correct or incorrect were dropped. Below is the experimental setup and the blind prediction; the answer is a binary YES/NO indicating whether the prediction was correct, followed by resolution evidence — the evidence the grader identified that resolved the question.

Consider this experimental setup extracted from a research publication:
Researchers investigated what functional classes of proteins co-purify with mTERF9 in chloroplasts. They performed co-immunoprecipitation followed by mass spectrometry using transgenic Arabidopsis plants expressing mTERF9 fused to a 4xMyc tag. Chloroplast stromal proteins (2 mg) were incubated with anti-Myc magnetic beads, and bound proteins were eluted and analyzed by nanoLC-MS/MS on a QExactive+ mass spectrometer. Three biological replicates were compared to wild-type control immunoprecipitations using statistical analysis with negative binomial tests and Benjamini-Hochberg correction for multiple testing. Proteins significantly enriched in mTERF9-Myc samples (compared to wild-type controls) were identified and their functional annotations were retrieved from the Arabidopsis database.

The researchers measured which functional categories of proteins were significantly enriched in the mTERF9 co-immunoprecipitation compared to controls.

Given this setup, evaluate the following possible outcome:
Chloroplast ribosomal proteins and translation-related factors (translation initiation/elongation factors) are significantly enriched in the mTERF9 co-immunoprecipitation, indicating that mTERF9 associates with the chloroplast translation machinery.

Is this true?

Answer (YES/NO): YES